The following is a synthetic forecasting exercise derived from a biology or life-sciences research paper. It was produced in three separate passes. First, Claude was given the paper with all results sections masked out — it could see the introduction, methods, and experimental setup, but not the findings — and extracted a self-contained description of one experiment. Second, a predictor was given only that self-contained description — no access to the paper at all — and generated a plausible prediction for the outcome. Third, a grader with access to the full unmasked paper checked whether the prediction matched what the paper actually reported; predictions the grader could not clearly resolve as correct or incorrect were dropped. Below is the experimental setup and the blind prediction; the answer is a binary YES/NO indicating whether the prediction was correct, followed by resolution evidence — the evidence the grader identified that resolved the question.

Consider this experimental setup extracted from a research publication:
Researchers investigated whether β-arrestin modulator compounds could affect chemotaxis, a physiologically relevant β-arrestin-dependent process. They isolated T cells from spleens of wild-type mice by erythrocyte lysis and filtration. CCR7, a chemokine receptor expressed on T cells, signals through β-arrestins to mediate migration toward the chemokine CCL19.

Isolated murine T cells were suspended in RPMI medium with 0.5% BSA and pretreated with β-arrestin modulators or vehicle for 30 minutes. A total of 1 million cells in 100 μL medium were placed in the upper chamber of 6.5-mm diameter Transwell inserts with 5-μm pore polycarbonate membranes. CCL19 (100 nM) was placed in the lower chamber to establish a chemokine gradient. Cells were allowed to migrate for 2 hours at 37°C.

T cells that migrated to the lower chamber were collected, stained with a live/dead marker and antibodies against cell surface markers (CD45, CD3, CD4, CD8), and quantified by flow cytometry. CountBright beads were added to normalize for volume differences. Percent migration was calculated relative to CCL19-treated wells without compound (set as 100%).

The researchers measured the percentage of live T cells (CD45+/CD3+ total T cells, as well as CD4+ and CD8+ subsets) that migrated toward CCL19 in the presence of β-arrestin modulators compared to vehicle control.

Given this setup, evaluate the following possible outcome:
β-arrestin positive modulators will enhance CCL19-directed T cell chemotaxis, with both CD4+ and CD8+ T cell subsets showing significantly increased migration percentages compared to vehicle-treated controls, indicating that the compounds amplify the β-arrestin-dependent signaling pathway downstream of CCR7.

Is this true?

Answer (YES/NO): NO